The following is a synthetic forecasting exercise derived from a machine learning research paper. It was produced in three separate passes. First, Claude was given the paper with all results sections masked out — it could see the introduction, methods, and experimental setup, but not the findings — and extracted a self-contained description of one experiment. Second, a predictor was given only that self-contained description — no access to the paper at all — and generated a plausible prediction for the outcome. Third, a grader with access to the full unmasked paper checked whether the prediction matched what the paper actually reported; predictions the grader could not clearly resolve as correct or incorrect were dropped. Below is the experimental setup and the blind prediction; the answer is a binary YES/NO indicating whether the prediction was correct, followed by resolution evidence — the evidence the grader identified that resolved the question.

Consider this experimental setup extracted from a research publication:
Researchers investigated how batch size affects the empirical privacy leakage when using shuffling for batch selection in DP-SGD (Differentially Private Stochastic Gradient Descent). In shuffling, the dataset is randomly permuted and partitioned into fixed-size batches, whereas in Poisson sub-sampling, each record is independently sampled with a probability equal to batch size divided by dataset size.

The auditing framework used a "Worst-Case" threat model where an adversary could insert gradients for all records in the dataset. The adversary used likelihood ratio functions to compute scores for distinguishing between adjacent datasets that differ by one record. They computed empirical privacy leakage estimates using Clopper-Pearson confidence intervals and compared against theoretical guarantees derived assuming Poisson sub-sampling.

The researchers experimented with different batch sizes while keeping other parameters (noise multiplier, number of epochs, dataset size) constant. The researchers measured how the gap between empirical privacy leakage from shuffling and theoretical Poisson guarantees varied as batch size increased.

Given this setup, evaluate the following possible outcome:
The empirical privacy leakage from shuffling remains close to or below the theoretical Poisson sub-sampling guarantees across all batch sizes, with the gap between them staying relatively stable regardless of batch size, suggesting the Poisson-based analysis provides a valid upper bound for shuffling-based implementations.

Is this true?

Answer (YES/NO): NO